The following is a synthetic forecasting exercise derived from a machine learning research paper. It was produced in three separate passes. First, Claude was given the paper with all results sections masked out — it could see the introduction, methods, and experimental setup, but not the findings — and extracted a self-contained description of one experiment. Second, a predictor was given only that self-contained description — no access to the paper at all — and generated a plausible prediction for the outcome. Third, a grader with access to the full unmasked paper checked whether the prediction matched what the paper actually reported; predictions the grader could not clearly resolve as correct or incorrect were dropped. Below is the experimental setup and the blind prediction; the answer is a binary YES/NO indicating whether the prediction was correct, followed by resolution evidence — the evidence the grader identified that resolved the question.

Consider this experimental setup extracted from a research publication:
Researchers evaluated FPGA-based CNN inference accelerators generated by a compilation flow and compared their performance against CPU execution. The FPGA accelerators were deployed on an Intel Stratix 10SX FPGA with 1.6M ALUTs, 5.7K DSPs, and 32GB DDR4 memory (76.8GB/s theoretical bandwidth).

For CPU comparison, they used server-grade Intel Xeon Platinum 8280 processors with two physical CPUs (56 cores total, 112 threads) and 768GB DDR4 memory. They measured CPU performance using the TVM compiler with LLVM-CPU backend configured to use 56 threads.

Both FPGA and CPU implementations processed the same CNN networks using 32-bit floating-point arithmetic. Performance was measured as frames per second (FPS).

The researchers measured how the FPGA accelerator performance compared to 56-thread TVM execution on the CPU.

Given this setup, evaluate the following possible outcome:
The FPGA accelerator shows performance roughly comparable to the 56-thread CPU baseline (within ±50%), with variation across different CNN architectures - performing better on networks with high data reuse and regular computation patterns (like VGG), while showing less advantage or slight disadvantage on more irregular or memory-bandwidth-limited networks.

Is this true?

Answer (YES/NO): NO